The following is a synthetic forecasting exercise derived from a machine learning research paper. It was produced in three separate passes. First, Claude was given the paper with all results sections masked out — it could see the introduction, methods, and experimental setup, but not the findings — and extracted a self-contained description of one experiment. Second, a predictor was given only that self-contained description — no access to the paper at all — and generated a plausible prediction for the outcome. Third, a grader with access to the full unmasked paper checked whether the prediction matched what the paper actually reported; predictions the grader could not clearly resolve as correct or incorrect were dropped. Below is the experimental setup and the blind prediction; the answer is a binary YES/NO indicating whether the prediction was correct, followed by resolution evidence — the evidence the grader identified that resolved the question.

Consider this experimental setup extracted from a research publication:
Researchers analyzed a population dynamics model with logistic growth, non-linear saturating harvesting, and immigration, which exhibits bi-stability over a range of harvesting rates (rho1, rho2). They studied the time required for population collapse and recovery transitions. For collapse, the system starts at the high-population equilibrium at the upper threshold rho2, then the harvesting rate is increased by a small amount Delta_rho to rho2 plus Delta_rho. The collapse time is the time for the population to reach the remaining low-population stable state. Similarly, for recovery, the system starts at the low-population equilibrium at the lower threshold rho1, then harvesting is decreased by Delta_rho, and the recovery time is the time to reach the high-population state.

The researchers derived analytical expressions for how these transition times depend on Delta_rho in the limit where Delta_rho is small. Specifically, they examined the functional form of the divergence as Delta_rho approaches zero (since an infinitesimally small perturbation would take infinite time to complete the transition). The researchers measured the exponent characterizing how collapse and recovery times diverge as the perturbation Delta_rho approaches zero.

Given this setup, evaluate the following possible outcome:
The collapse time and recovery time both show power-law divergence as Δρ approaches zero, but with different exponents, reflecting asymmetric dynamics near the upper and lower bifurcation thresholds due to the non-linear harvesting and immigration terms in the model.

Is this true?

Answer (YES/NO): NO